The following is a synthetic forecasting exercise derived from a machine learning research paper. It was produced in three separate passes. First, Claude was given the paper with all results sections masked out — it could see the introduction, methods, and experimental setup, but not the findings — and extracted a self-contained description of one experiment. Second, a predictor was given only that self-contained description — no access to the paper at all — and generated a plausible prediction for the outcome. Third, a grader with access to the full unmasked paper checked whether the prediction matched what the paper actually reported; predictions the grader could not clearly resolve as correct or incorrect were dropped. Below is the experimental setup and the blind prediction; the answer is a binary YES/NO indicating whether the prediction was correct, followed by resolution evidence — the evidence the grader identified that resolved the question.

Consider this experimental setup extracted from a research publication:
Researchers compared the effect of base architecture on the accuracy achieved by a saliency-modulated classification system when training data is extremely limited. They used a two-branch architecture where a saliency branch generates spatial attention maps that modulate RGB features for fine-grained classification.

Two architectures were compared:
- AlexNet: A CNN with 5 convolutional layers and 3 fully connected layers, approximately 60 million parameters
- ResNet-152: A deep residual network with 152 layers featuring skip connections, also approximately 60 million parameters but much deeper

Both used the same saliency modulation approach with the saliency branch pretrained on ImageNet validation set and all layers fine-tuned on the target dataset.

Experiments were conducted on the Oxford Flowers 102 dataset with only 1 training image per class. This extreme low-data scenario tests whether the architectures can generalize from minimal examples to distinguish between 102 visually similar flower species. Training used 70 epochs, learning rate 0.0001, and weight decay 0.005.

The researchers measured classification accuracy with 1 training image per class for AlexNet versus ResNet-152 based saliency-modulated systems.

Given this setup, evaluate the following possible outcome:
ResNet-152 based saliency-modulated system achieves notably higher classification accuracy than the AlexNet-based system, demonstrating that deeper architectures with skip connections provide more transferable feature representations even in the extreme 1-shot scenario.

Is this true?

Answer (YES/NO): YES